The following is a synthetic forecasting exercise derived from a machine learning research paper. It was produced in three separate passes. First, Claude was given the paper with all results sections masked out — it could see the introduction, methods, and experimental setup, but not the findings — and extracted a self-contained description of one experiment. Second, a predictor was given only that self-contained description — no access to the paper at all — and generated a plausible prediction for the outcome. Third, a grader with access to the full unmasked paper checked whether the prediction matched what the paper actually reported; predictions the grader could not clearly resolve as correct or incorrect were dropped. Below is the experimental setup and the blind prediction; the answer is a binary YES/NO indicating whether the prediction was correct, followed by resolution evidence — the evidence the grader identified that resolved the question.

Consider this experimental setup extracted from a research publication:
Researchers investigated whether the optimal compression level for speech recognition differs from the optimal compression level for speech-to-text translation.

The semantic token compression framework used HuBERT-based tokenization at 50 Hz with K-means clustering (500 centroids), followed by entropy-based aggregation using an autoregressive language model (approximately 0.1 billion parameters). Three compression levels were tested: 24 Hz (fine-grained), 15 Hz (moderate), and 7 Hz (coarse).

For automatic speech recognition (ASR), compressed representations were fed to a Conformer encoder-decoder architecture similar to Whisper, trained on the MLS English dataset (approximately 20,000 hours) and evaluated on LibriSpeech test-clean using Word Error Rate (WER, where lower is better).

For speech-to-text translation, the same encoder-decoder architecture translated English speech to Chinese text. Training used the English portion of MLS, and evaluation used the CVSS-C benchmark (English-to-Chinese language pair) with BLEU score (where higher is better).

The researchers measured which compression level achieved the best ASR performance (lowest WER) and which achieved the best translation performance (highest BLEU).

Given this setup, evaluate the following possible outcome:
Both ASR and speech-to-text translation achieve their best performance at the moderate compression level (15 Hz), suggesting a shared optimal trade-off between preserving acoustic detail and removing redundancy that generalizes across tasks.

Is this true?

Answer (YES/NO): YES